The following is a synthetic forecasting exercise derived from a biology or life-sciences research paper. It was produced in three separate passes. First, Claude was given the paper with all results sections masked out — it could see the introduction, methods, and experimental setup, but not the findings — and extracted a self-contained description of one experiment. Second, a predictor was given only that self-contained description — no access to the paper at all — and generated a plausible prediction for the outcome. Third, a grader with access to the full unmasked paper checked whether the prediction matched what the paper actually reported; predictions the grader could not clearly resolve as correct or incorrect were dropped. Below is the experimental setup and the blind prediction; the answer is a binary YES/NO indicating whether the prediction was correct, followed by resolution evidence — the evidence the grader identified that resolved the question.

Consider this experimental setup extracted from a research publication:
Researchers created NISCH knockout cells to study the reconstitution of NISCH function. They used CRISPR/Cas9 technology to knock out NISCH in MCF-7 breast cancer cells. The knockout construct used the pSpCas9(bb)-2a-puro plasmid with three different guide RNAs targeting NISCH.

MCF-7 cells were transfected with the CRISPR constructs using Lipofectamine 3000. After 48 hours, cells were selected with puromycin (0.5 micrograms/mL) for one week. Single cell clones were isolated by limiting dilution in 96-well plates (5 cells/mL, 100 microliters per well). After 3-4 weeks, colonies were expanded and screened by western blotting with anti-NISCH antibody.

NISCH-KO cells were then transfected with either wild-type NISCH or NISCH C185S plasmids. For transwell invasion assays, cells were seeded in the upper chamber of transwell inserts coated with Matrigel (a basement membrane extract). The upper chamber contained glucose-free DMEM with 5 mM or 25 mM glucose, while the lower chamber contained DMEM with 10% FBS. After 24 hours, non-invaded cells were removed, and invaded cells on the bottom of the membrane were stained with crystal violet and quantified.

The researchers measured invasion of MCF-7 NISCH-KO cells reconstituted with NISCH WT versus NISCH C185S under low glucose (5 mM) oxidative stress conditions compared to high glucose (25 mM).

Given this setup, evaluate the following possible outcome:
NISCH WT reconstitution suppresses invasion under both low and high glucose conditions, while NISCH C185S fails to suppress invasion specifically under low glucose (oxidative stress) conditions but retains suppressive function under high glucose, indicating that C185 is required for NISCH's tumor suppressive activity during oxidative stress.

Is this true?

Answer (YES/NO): NO